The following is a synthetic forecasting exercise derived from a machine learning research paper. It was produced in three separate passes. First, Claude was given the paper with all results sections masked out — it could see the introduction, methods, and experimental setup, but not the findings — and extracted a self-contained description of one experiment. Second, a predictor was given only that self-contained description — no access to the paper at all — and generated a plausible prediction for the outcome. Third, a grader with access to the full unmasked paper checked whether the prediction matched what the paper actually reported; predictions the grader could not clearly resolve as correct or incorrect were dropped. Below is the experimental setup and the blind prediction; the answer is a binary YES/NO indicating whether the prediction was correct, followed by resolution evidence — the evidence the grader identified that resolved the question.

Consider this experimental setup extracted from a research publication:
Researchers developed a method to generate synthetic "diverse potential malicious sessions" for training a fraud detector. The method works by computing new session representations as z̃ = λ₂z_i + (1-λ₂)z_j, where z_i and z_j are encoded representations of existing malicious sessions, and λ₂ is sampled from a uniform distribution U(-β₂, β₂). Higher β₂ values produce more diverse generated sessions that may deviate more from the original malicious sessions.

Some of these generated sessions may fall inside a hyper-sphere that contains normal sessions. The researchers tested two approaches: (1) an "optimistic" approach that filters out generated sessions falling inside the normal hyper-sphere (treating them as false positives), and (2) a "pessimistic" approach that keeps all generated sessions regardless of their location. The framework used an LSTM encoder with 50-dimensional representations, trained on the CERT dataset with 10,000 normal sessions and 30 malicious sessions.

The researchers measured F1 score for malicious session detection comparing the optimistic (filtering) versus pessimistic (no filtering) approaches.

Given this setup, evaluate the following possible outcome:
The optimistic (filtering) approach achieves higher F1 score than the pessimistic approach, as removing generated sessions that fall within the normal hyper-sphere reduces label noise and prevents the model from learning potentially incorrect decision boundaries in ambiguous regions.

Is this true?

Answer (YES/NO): YES